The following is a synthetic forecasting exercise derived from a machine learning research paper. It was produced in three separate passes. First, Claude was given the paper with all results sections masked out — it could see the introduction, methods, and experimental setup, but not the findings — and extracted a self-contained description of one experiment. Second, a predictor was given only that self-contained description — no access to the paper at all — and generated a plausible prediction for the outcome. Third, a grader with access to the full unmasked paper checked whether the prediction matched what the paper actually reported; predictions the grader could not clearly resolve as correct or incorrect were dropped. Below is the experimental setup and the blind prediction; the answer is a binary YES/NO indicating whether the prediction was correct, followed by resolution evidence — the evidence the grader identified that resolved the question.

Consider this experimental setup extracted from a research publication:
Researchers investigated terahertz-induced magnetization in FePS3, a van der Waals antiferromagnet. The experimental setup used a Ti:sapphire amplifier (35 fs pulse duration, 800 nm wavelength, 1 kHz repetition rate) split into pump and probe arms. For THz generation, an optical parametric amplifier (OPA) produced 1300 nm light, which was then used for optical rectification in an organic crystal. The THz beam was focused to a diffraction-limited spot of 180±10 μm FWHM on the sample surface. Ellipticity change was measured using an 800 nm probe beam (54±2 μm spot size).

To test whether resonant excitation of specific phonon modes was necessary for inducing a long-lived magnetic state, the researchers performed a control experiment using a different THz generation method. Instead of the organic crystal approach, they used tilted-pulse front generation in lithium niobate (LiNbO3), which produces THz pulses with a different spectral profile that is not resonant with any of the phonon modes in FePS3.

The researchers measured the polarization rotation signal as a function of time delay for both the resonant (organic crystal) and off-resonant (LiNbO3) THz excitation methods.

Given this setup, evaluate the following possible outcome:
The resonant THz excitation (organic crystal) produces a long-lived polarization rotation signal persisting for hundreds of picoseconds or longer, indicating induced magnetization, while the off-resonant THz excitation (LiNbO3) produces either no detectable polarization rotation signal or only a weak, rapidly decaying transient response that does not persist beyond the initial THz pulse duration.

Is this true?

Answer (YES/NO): YES